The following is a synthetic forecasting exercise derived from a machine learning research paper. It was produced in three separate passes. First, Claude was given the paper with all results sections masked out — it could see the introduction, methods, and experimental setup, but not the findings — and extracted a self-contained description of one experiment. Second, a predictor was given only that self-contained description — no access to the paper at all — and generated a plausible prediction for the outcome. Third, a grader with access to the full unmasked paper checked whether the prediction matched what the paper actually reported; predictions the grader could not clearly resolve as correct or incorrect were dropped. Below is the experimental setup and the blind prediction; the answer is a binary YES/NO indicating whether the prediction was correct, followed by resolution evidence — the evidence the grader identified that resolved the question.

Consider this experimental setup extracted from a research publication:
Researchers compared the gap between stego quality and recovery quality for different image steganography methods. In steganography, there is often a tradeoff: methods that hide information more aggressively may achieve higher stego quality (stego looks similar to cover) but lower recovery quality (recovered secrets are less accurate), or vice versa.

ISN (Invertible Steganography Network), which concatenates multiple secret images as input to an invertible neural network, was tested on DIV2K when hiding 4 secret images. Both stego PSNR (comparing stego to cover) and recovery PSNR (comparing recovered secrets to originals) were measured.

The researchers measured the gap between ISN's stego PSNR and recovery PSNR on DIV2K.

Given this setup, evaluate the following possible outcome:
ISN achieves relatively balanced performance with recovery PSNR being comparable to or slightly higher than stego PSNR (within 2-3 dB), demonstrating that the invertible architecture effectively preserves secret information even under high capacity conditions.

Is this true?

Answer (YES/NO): NO